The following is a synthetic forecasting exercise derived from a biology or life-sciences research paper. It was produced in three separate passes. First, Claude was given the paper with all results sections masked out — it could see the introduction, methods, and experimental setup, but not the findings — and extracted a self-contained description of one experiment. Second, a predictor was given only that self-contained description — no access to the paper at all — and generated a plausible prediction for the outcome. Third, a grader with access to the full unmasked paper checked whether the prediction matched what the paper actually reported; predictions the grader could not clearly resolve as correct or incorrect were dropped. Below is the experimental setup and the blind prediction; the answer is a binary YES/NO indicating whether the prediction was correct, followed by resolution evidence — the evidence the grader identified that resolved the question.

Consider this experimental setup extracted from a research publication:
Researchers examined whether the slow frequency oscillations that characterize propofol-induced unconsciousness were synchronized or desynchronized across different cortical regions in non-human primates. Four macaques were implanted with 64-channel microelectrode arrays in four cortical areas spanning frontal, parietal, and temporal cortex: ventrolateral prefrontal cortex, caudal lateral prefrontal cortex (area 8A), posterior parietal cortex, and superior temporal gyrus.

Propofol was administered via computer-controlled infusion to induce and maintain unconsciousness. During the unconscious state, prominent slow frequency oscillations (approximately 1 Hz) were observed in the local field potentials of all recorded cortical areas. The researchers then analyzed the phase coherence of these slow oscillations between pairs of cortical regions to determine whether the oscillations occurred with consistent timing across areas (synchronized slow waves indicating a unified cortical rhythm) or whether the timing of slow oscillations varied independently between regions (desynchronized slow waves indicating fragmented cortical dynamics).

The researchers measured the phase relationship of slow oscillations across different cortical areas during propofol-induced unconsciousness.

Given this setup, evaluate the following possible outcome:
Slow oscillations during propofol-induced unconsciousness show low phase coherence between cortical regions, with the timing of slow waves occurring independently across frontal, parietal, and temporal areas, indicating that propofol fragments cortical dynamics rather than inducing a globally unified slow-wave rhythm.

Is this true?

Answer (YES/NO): NO